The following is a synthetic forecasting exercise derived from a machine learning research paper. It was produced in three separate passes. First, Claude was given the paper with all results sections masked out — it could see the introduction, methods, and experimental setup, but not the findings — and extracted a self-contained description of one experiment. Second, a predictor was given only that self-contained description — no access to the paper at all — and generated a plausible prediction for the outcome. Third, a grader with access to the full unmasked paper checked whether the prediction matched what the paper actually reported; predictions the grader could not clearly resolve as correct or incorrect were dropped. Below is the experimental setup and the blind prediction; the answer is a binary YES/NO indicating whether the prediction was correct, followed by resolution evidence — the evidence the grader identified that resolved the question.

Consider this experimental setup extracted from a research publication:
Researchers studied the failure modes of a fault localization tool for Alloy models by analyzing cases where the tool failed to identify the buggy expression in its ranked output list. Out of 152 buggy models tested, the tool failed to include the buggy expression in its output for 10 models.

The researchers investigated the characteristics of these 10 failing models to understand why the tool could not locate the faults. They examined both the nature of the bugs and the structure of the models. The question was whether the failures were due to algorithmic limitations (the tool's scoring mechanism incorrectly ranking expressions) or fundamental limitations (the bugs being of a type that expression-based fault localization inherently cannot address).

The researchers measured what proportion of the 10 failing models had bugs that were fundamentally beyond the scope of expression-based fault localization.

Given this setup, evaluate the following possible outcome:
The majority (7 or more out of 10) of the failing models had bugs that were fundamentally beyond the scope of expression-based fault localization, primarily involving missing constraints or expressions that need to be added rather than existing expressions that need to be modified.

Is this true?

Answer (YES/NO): YES